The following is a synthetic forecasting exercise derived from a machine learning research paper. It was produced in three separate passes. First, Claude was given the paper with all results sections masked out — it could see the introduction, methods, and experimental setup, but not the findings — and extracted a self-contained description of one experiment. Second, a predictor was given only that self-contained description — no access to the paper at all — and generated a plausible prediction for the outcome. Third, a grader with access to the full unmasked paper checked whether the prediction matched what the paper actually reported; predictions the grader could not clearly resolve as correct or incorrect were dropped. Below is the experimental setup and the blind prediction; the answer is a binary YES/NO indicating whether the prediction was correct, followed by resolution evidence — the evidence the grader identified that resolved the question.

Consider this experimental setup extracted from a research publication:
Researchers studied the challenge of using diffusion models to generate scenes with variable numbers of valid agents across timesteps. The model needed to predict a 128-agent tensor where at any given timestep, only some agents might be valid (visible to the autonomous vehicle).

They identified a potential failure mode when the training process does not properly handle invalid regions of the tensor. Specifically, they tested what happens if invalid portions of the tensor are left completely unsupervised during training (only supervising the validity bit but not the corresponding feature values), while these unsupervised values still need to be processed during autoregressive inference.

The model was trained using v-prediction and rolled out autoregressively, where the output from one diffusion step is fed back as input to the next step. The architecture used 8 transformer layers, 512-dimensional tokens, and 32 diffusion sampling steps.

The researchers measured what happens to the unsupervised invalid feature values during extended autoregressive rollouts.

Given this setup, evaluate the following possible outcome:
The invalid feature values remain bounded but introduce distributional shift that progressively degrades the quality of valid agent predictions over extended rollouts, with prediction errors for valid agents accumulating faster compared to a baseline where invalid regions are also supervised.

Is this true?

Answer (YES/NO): NO